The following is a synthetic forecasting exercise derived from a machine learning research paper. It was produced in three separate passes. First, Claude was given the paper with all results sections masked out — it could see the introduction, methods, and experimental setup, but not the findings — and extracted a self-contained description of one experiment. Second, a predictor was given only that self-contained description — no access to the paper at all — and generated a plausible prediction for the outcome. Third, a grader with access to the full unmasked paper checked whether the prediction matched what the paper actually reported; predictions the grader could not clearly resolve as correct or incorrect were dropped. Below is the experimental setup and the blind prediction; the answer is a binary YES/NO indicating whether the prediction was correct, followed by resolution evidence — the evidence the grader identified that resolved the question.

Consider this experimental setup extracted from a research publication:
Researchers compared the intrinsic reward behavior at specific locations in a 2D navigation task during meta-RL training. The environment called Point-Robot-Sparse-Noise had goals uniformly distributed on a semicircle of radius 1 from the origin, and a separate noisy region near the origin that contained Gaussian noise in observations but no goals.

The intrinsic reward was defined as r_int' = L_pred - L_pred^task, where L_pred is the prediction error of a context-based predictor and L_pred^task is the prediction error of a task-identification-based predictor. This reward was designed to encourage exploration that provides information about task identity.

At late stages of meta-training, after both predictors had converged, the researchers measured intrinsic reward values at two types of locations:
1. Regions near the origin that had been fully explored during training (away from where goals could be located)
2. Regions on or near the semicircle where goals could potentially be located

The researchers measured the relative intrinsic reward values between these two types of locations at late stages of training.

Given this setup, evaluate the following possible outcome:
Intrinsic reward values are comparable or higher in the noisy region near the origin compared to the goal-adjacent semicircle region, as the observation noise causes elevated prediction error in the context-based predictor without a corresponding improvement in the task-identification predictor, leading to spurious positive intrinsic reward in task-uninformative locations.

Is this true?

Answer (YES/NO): NO